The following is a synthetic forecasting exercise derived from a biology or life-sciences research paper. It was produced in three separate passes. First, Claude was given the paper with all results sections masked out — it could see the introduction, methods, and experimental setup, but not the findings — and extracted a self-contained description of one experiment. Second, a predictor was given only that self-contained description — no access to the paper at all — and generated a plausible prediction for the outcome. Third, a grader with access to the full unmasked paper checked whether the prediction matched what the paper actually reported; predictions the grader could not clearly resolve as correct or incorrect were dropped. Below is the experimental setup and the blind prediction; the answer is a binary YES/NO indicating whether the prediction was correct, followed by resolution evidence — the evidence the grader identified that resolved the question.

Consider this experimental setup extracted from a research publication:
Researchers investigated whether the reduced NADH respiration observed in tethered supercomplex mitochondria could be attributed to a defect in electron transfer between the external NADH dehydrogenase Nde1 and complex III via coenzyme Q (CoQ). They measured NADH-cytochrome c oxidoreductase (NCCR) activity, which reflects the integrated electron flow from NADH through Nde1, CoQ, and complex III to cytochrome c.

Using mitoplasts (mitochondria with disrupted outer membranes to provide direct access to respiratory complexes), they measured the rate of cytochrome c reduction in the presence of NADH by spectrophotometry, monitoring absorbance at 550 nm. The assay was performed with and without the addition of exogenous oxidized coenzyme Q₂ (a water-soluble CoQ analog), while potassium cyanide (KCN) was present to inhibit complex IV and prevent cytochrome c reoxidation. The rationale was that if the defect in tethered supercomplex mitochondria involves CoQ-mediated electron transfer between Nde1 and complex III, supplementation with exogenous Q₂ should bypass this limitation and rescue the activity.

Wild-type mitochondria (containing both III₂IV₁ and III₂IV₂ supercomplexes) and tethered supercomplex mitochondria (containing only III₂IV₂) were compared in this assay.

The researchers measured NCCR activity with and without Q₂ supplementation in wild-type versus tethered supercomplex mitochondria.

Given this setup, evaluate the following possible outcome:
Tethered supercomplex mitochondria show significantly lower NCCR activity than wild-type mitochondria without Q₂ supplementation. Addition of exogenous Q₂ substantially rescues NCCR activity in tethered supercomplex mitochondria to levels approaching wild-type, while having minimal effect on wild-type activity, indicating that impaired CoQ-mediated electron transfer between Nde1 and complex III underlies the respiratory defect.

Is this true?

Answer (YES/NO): NO